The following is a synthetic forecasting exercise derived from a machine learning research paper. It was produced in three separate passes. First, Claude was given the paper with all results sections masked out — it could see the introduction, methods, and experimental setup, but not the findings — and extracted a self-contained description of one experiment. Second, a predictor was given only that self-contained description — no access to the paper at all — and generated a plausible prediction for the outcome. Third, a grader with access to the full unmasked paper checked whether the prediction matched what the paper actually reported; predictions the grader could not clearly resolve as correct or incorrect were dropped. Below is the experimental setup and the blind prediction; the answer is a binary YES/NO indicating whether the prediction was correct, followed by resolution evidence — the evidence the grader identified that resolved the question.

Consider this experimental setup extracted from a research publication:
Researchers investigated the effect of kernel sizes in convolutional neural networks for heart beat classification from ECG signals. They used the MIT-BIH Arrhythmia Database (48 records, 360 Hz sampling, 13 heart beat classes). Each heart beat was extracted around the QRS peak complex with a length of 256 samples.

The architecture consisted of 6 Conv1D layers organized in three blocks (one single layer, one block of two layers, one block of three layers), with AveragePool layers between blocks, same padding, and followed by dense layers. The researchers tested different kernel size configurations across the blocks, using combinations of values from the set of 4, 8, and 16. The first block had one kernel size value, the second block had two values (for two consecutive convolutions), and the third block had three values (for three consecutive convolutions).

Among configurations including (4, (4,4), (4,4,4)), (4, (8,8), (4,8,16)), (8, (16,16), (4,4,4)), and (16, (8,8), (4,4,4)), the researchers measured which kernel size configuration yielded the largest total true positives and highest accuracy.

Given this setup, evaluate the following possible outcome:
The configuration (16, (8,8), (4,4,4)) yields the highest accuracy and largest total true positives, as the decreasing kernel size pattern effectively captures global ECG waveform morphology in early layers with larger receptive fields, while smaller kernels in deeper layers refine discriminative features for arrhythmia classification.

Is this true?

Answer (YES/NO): YES